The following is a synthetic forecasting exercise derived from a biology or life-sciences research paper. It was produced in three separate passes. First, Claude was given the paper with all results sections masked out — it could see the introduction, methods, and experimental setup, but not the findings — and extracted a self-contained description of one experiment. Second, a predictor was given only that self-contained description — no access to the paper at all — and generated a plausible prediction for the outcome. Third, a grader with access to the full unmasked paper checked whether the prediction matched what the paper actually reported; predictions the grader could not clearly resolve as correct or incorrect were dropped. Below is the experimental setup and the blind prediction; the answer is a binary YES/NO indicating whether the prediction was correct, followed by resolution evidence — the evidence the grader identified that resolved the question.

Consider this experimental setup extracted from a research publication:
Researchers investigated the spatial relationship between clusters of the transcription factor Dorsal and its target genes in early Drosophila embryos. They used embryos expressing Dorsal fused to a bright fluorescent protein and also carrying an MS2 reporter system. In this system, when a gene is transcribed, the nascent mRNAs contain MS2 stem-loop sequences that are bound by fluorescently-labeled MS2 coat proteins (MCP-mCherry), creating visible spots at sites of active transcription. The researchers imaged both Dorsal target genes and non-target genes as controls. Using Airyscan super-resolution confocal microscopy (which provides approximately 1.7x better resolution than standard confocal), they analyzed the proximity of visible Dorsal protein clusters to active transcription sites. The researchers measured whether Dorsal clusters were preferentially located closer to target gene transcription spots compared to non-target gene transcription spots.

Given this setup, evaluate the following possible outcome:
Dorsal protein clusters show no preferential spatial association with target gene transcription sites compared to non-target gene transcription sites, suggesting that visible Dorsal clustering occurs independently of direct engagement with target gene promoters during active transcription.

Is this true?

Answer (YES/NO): NO